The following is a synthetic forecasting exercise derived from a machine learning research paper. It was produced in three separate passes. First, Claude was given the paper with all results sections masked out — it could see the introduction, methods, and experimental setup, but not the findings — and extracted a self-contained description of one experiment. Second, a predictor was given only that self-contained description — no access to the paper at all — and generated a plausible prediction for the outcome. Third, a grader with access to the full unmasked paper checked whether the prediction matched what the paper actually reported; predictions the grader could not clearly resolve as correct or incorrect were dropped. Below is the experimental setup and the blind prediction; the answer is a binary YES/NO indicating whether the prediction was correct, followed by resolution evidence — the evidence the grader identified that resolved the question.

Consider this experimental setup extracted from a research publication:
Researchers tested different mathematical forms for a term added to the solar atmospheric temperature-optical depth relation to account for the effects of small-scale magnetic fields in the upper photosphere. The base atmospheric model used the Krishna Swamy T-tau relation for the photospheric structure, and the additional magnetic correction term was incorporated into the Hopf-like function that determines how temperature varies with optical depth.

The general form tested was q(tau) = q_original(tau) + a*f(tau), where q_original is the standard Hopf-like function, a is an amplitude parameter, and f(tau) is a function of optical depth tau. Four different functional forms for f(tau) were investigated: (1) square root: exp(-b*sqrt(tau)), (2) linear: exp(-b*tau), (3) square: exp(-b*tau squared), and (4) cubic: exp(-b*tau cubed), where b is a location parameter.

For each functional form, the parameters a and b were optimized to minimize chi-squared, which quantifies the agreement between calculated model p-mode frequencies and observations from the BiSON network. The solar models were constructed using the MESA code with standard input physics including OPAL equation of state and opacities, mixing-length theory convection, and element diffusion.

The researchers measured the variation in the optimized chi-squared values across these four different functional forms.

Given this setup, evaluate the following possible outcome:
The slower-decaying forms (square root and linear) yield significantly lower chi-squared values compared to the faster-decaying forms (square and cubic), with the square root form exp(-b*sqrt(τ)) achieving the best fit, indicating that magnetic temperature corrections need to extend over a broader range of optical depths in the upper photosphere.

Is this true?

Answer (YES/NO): NO